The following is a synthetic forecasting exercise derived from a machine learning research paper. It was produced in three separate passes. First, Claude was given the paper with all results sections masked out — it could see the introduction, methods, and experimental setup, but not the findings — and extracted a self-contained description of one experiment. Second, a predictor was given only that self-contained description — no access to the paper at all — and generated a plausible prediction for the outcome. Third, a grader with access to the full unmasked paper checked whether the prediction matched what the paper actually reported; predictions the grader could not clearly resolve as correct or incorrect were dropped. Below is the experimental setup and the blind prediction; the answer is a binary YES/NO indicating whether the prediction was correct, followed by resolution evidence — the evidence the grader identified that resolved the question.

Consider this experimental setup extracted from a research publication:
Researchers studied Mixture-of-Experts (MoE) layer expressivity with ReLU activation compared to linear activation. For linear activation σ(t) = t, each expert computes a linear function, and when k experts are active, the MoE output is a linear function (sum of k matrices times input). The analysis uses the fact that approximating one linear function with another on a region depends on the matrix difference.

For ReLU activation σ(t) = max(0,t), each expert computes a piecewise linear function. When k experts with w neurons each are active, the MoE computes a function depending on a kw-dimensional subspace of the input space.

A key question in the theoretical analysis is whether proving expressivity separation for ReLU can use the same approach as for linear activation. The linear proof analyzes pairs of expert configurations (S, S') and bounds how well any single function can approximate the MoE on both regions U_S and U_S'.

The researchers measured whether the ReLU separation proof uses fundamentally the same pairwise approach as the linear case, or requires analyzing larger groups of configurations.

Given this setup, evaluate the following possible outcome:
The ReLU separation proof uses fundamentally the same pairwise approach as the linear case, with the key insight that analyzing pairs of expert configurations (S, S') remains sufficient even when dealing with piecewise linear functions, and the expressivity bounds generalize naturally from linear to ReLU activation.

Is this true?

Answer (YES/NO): NO